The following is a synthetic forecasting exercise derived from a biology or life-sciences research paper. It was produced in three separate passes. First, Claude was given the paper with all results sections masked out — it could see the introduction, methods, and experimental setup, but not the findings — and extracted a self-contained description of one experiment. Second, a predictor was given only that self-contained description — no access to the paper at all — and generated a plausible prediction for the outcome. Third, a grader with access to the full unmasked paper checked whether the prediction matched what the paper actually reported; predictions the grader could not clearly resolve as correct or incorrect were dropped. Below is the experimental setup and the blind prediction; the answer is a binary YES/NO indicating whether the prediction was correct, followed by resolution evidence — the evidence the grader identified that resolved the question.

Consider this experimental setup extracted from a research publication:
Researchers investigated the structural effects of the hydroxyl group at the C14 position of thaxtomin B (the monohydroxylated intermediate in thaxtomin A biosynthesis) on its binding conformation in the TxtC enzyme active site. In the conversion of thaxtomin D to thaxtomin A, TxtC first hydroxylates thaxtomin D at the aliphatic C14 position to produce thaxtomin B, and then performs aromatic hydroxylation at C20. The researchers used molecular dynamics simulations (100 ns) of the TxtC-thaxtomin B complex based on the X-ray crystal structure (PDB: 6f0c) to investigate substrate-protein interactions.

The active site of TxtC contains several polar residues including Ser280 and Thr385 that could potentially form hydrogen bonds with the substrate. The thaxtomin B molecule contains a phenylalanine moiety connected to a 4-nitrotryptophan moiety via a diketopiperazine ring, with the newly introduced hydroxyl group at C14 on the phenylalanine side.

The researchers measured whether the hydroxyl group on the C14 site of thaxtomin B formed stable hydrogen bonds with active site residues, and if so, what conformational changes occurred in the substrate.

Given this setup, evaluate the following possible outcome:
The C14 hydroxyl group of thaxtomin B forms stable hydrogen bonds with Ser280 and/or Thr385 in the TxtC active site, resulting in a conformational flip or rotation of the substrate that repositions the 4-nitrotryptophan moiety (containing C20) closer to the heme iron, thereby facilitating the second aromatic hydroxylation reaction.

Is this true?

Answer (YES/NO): NO